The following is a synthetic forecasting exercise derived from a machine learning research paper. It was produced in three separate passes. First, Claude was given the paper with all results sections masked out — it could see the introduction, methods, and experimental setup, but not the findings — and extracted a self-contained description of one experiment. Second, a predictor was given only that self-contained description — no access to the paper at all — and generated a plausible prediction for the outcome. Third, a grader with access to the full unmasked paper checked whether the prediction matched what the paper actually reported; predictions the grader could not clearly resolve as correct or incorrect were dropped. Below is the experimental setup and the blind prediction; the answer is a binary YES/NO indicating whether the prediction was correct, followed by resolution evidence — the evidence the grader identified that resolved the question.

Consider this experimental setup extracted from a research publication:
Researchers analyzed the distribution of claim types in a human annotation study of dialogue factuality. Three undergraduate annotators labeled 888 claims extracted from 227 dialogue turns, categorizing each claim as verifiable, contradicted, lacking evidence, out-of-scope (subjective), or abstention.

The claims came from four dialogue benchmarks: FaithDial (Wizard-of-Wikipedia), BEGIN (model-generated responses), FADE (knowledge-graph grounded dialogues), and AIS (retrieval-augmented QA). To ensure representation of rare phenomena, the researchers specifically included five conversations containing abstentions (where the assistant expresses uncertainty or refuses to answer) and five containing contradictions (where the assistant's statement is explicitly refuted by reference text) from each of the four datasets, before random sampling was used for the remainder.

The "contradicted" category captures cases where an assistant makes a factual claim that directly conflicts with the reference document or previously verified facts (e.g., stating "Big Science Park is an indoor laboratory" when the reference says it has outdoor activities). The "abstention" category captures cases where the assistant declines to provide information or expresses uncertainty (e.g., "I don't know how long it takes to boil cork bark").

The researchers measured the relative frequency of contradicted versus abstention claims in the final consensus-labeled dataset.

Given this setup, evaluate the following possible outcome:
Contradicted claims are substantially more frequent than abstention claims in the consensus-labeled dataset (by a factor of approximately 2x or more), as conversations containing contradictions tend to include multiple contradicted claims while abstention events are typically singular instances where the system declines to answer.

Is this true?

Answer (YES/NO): NO